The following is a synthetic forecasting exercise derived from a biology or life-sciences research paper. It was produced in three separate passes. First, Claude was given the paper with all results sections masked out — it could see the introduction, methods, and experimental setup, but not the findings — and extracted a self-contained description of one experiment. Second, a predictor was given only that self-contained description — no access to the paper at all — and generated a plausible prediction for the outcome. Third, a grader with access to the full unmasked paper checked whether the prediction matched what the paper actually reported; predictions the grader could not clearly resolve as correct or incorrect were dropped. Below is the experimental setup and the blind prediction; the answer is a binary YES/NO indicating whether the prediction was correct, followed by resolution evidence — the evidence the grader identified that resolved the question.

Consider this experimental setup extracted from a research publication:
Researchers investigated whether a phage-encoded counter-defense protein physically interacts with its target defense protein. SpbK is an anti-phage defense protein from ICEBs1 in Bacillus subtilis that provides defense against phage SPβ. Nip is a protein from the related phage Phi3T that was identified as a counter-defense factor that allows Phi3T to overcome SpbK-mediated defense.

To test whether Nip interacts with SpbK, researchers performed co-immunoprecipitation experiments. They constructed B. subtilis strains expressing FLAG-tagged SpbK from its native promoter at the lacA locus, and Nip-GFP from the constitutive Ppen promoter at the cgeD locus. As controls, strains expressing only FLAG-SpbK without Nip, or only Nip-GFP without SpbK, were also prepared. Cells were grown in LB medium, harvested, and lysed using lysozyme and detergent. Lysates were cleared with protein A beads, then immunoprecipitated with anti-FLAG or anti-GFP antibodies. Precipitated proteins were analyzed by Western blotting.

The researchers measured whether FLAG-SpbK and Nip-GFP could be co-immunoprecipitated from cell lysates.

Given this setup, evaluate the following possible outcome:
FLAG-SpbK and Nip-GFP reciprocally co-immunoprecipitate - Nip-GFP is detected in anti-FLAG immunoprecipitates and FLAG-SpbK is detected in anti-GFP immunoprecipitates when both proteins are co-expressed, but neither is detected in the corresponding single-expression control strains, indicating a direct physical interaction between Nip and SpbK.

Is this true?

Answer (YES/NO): NO